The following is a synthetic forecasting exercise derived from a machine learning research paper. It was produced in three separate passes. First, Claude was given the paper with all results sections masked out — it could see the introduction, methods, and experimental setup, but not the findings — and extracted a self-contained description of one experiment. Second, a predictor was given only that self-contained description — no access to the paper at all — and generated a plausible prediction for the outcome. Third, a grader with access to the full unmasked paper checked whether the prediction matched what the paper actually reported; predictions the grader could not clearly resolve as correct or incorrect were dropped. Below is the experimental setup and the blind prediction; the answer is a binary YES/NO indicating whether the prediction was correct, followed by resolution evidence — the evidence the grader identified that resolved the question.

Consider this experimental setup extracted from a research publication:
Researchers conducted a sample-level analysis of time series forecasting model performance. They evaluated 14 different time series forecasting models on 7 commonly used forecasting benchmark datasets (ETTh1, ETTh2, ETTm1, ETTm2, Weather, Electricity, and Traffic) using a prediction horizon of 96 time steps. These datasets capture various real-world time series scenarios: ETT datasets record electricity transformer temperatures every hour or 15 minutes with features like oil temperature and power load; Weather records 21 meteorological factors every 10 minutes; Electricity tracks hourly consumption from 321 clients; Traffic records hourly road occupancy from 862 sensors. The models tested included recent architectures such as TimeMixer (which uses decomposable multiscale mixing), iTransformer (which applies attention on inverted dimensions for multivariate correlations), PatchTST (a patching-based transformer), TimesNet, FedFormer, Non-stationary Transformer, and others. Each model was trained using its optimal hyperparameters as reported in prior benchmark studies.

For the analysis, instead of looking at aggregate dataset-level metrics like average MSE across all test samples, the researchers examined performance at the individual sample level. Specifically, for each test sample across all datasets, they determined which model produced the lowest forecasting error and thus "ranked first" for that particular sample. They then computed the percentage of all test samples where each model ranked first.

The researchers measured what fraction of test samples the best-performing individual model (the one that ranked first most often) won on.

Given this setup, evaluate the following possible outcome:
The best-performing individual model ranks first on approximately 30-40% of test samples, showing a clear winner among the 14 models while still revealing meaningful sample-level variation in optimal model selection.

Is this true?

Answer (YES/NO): NO